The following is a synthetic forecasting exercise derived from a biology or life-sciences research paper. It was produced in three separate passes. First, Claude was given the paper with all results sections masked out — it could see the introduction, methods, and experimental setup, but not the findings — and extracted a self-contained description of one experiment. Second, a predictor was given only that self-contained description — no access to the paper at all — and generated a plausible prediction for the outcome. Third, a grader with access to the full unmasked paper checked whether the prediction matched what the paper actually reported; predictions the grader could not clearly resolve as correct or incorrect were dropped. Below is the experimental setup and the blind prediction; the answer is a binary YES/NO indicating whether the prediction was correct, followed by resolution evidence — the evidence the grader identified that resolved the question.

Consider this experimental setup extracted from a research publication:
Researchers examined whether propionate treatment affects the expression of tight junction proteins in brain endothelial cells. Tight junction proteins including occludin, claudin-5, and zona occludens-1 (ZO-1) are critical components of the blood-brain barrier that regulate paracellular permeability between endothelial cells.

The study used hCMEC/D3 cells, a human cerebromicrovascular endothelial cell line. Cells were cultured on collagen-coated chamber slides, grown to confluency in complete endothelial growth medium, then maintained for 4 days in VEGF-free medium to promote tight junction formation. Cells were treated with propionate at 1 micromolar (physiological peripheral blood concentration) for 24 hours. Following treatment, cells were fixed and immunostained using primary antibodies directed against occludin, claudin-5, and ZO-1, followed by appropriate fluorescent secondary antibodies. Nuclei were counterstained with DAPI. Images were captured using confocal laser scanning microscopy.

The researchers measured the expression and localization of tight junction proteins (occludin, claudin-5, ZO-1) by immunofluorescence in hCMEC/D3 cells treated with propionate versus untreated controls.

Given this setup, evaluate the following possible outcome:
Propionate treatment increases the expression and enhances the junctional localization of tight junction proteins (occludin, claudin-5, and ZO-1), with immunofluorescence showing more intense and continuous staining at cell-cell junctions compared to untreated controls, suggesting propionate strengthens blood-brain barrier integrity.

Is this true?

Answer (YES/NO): NO